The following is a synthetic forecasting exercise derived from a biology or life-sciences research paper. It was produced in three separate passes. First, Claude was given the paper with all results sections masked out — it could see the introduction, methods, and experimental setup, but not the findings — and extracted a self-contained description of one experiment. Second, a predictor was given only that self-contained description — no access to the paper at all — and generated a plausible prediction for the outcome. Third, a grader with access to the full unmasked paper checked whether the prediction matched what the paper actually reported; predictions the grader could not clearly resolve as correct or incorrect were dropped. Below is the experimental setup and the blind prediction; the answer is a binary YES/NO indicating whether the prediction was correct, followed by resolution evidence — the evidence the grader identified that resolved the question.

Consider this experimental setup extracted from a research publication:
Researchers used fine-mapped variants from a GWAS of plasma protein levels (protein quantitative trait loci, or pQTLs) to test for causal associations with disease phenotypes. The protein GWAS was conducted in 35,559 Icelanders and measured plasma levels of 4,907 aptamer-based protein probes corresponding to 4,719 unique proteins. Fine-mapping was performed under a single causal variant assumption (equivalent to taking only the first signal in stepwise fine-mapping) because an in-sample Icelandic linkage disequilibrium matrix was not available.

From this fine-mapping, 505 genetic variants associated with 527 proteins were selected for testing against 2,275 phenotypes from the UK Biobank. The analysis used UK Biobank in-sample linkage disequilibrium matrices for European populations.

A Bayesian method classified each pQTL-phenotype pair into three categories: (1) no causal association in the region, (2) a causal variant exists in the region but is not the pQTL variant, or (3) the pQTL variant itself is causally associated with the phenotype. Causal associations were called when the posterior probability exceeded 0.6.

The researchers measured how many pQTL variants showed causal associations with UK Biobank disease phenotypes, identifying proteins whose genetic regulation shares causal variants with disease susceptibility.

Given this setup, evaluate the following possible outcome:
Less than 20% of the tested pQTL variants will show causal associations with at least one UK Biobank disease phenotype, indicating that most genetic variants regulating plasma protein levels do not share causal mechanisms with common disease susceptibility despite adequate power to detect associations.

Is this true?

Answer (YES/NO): YES